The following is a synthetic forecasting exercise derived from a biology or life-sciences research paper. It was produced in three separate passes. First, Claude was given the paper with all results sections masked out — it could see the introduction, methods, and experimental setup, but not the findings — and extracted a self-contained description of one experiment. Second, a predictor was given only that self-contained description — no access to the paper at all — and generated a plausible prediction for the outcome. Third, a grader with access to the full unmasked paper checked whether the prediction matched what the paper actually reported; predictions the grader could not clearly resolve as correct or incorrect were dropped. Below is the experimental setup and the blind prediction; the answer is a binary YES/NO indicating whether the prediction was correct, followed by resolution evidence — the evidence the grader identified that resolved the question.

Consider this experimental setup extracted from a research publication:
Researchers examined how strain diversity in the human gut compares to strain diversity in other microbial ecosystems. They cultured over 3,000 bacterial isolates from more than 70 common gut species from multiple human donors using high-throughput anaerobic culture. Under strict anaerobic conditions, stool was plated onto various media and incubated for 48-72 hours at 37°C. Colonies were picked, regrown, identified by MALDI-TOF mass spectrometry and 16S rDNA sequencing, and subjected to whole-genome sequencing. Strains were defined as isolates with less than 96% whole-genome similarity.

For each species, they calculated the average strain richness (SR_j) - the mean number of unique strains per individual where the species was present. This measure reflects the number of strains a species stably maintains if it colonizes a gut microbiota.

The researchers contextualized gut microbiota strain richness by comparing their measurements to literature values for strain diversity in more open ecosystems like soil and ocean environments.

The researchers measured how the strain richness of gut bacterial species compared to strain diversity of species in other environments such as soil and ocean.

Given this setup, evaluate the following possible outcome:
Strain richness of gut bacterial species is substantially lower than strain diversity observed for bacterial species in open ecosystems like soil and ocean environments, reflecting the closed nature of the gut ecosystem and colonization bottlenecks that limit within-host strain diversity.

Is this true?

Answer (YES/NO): YES